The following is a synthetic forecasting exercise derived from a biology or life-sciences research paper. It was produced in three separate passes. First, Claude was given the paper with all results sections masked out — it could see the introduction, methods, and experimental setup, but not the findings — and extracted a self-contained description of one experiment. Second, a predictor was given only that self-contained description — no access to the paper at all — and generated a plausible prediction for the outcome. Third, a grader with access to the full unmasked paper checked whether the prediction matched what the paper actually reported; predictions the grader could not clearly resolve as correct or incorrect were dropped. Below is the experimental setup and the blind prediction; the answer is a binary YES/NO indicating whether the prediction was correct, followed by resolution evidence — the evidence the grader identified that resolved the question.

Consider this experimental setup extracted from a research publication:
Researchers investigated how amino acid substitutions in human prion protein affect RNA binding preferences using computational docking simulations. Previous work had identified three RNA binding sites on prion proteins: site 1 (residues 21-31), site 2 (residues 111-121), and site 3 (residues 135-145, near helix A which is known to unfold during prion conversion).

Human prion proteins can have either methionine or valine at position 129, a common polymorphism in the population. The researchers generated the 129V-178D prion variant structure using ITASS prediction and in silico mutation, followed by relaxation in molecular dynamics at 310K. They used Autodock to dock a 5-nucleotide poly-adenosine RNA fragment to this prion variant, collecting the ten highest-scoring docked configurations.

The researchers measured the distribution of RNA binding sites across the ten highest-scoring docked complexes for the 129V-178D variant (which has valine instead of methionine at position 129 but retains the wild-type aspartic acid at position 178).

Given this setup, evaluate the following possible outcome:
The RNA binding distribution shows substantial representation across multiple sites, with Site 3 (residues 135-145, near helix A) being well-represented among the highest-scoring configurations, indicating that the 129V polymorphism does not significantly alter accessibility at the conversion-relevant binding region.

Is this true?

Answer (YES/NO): NO